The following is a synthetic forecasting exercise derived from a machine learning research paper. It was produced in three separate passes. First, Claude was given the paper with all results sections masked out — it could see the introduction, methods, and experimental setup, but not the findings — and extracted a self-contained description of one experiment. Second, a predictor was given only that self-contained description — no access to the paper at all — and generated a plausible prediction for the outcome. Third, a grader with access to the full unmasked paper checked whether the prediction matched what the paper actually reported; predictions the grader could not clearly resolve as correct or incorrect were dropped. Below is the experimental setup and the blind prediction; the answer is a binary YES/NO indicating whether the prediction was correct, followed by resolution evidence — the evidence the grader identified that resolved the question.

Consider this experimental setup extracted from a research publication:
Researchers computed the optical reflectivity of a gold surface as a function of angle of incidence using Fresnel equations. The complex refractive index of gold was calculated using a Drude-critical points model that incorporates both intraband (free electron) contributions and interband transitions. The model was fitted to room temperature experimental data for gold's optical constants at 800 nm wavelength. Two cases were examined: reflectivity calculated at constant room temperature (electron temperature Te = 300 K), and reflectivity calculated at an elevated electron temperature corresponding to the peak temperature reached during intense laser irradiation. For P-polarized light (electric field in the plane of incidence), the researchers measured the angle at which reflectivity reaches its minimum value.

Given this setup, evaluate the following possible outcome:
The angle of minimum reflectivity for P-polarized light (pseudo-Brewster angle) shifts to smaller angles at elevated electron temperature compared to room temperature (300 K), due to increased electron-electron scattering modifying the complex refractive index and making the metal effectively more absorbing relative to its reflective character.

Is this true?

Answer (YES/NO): NO